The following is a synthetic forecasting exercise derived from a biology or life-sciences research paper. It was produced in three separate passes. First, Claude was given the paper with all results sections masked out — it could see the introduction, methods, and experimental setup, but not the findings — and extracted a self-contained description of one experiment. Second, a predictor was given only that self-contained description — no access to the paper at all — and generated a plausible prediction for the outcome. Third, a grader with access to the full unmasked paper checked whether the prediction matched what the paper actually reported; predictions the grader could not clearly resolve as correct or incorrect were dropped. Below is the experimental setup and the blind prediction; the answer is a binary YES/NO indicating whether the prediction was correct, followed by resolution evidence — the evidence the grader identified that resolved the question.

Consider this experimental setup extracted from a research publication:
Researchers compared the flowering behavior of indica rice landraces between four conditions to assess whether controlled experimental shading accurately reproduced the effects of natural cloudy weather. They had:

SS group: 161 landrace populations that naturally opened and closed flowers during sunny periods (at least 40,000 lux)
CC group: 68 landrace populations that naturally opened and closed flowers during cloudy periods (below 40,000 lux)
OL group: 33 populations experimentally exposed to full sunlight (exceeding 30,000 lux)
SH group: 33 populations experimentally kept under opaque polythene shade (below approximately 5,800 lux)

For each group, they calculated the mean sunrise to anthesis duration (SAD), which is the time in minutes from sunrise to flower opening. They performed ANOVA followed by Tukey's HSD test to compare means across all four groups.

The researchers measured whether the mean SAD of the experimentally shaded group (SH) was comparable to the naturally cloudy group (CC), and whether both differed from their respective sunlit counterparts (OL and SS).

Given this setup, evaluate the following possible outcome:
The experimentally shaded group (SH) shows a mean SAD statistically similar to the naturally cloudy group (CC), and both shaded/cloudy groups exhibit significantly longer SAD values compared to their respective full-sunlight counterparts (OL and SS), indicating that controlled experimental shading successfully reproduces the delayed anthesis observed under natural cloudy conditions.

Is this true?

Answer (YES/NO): NO